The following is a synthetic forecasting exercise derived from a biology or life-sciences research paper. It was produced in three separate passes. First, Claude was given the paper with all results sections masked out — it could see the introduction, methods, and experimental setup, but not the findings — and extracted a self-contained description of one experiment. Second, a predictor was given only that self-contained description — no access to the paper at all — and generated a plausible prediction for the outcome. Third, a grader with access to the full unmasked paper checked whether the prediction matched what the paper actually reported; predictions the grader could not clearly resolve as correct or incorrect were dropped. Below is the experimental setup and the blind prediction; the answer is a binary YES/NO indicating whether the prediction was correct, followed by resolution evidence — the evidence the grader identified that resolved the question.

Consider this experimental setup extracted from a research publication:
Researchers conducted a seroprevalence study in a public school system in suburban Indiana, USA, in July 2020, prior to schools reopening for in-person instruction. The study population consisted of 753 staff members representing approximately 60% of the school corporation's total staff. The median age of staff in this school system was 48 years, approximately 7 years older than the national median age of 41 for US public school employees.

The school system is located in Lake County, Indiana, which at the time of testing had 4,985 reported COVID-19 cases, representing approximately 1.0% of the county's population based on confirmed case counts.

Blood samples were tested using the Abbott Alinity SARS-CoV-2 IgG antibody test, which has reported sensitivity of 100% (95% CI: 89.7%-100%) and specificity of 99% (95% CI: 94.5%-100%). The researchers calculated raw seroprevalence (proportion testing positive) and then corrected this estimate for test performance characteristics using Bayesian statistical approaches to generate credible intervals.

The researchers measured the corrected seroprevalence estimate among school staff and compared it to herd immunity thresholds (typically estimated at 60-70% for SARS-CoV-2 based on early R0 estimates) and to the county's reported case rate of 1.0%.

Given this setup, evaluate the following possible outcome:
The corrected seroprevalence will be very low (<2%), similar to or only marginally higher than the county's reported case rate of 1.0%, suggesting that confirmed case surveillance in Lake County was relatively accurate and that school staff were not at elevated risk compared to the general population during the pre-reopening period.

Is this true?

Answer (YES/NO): YES